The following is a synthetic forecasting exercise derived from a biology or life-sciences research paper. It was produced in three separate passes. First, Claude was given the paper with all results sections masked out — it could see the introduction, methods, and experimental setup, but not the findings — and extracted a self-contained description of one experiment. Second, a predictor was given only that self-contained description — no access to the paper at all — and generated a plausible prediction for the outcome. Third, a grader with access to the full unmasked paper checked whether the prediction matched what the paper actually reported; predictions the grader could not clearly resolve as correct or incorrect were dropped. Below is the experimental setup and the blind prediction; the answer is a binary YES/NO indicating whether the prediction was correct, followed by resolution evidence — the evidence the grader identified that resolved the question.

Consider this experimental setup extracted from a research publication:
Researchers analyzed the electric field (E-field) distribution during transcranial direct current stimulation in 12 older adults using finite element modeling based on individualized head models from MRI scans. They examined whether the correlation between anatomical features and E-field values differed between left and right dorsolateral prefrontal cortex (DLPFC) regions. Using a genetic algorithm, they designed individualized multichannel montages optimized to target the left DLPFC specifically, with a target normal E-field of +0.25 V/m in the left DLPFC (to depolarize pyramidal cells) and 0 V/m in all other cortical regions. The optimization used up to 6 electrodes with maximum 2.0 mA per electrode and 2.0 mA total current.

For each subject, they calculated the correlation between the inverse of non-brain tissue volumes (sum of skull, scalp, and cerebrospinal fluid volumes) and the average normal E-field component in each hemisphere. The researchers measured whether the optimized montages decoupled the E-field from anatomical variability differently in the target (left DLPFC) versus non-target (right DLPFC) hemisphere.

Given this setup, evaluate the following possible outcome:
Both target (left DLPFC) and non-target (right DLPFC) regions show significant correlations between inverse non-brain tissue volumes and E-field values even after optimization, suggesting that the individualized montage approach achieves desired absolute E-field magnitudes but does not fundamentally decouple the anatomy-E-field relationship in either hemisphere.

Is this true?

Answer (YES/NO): NO